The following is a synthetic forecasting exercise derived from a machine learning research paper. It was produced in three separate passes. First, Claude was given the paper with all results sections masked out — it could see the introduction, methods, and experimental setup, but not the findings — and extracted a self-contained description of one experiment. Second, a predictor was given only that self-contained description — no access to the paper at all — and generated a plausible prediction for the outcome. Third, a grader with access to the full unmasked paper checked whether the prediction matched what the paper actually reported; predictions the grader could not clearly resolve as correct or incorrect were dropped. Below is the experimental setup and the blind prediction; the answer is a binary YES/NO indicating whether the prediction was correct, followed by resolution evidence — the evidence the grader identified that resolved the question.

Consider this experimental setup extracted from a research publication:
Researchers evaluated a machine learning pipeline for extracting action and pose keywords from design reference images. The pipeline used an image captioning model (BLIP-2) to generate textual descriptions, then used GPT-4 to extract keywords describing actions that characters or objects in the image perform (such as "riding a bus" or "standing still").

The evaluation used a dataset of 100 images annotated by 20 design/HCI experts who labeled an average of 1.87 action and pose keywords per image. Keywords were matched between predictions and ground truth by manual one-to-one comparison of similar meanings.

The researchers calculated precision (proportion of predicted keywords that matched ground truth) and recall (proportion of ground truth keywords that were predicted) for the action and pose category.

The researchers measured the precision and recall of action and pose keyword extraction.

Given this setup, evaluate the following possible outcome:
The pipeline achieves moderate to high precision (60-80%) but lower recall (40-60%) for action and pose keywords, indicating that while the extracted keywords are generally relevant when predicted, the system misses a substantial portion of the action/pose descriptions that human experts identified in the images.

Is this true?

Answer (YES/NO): NO